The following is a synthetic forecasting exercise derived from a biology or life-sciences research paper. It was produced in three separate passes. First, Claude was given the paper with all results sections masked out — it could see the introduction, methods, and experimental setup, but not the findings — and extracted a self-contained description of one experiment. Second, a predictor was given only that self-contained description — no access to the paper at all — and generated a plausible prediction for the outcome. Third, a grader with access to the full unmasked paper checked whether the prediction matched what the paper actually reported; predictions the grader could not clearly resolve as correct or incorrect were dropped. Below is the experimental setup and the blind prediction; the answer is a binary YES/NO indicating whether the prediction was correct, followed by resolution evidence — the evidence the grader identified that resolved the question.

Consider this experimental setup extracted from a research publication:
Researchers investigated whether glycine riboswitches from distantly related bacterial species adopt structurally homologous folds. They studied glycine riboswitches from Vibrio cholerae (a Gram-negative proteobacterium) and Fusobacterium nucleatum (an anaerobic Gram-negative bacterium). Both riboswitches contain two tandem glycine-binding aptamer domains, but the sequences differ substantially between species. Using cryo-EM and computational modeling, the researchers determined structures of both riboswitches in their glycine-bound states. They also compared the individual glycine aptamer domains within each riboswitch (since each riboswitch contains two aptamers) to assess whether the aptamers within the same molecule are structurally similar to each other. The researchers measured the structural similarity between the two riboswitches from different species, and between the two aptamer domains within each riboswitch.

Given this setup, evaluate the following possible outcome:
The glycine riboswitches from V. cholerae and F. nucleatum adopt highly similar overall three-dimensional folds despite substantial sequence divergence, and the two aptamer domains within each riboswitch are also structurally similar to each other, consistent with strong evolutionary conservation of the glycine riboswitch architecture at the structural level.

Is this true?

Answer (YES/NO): YES